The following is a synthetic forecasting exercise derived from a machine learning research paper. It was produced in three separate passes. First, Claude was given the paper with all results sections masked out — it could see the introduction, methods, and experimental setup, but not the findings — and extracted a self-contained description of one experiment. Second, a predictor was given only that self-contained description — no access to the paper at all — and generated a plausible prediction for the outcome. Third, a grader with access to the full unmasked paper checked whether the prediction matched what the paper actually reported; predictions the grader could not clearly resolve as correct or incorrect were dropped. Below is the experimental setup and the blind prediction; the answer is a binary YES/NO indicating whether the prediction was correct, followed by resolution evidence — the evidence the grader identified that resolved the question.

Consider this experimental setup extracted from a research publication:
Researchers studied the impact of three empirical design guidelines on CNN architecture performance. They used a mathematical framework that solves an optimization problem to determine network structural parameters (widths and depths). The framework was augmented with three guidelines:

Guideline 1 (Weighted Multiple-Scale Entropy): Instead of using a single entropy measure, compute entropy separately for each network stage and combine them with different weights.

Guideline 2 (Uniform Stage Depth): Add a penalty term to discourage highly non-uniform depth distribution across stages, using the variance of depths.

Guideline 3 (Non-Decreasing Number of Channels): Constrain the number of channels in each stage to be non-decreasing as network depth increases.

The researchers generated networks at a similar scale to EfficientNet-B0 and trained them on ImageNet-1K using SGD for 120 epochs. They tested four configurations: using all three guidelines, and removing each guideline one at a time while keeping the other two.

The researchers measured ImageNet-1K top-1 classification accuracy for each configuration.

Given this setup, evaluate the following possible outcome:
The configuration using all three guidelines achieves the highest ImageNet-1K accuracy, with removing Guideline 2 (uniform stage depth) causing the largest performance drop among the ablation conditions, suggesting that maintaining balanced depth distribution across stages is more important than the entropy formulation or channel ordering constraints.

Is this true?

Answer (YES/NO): NO